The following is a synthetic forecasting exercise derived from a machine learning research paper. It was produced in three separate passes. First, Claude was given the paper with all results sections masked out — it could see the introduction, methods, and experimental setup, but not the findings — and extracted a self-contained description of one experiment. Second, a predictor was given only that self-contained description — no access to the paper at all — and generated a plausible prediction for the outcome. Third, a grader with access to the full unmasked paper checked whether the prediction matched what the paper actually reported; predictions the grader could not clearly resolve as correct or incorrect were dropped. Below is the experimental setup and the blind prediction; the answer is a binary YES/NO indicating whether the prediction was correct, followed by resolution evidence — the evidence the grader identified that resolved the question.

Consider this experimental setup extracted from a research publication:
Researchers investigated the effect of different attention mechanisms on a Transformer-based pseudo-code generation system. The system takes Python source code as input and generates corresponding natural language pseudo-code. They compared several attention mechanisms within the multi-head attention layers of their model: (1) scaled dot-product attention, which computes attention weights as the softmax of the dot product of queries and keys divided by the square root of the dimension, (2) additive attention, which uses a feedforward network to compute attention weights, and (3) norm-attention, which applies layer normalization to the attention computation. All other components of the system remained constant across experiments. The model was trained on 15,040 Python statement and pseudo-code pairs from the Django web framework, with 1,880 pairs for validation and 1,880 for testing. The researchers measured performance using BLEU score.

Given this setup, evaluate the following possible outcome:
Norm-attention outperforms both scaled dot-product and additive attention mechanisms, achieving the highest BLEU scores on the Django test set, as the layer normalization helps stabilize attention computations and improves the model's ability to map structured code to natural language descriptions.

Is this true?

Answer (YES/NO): YES